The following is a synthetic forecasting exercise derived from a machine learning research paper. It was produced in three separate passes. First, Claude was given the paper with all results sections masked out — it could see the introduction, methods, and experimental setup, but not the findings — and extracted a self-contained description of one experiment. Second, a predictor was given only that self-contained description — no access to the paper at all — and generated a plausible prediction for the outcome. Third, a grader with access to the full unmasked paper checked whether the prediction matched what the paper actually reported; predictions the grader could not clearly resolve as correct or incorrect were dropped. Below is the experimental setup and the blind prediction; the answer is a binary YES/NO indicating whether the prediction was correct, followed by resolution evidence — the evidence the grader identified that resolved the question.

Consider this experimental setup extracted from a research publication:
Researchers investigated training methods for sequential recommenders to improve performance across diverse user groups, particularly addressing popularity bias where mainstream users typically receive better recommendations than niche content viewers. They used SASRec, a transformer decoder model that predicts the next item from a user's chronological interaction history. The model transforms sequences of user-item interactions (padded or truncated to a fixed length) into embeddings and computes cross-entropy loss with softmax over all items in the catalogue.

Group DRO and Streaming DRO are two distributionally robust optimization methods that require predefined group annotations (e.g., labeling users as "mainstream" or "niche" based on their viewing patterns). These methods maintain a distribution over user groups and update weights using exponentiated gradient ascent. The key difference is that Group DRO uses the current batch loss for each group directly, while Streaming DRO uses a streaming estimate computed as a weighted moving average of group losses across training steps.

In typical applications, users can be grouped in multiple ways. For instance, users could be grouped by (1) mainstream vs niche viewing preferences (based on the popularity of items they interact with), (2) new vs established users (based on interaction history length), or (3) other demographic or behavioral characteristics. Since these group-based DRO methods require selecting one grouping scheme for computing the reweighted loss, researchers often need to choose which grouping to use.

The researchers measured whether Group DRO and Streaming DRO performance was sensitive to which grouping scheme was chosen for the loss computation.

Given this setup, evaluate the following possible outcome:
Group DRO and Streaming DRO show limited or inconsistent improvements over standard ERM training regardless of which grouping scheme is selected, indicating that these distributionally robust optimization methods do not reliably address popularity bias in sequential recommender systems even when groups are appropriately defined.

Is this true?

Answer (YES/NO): NO